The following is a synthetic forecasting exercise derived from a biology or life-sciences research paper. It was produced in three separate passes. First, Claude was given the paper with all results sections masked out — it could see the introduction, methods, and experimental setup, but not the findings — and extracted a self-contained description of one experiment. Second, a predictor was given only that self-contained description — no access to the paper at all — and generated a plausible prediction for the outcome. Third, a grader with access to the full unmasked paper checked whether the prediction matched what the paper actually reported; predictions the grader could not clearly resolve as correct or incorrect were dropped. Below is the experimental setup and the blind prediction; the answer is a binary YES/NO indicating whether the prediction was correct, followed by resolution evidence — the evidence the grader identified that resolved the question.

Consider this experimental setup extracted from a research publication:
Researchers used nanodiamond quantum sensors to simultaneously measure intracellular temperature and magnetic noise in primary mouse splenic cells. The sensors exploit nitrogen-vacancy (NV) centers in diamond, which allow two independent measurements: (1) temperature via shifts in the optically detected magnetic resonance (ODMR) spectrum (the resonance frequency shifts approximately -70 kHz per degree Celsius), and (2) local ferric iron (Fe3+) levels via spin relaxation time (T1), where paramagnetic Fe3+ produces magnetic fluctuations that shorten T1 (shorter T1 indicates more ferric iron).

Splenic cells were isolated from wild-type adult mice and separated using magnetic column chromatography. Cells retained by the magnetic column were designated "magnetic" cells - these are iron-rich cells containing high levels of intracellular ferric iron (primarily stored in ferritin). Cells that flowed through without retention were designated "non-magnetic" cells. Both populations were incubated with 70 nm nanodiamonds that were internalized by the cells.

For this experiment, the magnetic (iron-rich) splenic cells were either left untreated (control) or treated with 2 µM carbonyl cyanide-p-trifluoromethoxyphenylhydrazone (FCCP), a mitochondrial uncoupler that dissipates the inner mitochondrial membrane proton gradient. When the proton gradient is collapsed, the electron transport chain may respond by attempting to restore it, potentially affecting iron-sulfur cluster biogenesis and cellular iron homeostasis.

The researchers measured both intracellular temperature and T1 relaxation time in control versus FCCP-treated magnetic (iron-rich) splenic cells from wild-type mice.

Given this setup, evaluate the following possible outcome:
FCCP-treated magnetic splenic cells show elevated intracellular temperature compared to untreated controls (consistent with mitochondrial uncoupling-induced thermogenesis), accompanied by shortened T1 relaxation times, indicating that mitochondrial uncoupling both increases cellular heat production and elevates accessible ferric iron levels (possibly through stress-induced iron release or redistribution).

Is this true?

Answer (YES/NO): NO